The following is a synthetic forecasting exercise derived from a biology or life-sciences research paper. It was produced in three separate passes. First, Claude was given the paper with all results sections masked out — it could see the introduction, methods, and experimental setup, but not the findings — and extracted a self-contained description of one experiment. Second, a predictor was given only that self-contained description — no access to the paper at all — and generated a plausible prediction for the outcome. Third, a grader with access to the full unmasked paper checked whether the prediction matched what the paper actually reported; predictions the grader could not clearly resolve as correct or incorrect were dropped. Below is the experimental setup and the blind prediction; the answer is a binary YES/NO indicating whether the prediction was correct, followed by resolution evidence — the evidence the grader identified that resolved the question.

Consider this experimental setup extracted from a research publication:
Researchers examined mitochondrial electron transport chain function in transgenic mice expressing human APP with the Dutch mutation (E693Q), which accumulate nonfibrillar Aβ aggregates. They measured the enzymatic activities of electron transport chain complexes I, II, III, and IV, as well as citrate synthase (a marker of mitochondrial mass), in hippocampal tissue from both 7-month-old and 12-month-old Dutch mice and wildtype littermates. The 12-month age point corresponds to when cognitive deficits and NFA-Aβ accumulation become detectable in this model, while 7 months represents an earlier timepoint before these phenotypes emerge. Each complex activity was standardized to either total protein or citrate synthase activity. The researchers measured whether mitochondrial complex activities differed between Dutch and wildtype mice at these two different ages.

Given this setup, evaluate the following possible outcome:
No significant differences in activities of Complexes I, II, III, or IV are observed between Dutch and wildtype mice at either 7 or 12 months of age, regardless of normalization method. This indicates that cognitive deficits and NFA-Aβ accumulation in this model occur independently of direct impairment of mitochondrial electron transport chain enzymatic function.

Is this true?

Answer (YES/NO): NO